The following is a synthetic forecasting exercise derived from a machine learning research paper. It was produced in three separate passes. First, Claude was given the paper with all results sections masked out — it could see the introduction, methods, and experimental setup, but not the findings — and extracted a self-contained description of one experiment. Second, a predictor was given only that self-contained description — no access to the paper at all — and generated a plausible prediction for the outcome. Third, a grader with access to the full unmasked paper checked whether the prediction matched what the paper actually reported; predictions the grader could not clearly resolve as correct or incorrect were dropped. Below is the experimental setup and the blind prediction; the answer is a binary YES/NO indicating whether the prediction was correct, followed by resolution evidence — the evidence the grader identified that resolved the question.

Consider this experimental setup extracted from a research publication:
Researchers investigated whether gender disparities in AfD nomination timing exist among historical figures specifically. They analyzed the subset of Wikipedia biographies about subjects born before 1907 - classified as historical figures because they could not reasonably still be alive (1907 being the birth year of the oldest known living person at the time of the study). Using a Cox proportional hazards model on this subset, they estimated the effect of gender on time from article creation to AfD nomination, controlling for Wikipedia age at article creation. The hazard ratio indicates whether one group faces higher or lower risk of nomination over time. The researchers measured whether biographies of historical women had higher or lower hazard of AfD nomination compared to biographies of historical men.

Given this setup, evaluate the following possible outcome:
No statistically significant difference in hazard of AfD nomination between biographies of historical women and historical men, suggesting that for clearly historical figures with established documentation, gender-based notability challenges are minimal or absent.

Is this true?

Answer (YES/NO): NO